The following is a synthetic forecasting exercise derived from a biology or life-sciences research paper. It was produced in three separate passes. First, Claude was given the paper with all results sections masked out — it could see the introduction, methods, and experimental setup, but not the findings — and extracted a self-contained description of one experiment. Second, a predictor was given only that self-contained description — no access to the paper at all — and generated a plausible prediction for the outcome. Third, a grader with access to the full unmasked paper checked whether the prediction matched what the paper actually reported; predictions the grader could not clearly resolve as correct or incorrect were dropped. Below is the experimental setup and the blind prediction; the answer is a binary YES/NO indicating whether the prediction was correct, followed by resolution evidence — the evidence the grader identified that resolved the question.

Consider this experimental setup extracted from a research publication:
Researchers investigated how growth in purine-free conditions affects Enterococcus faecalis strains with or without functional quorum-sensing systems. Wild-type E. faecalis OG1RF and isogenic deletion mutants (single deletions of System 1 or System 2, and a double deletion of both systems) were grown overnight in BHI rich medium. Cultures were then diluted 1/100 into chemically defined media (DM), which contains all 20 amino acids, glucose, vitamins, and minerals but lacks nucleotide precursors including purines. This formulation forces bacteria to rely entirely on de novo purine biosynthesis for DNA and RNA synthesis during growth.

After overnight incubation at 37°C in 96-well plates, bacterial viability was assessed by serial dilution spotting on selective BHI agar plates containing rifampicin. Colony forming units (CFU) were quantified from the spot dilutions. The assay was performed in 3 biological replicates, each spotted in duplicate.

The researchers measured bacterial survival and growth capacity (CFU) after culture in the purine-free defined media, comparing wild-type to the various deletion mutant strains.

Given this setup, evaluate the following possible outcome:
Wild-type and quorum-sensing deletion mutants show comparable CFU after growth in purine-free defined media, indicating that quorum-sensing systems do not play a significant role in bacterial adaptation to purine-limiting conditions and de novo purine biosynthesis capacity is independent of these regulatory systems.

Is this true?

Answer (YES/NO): NO